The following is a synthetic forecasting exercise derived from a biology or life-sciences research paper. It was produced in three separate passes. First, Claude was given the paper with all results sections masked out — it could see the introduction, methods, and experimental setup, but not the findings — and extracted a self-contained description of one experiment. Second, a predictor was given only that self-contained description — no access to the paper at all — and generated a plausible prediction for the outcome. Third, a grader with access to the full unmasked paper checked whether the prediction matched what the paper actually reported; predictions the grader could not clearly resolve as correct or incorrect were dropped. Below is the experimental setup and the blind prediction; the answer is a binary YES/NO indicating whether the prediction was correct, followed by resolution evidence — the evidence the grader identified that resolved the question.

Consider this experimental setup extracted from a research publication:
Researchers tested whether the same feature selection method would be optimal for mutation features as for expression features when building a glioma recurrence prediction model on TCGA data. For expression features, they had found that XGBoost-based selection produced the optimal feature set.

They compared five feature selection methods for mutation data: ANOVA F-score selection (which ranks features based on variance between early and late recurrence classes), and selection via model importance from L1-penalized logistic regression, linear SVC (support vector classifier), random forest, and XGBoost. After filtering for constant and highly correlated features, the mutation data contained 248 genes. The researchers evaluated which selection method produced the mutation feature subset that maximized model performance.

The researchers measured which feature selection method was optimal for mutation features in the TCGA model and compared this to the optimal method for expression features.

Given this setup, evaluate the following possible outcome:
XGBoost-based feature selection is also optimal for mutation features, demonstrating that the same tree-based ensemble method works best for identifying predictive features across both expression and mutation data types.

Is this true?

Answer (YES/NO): NO